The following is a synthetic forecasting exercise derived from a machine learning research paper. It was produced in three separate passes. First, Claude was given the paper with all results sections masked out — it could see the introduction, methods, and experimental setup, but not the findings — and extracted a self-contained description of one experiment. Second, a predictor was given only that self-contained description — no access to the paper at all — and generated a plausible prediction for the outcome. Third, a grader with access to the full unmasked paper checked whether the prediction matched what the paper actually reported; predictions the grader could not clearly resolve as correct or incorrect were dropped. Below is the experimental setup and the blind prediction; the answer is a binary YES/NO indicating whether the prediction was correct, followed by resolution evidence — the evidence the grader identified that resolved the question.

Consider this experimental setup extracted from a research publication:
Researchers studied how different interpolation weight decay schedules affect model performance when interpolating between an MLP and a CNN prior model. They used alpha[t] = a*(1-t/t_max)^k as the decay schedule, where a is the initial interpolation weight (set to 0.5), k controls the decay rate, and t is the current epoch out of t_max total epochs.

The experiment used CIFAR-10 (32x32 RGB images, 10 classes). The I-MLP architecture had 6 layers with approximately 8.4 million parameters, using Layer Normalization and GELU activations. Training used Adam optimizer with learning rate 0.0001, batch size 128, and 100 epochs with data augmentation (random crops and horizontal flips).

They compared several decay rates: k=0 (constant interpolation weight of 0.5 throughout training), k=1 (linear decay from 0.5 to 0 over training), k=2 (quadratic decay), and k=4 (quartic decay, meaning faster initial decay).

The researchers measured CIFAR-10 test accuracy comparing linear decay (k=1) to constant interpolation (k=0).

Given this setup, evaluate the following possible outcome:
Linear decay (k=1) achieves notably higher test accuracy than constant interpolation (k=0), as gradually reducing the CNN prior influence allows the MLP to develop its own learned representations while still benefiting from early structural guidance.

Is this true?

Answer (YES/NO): NO